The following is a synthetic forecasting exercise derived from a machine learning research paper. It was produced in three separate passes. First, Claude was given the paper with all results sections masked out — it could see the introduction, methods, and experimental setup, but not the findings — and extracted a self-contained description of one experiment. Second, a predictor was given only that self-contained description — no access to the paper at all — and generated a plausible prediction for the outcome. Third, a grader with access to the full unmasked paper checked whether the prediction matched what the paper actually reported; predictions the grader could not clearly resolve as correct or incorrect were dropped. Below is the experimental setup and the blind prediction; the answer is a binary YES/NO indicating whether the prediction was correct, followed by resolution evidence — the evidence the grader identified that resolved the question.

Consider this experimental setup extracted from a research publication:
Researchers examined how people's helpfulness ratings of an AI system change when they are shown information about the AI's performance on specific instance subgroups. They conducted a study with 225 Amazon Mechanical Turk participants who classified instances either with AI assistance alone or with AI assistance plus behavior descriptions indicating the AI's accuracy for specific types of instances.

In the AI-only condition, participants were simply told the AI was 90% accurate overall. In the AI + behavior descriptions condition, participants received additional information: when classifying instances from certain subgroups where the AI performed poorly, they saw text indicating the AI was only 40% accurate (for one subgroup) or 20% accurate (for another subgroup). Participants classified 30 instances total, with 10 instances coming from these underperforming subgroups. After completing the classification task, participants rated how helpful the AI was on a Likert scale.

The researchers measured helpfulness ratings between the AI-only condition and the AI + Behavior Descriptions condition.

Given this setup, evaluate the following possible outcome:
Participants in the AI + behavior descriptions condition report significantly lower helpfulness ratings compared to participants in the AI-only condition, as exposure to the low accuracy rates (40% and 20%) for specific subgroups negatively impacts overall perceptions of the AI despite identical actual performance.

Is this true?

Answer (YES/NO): NO